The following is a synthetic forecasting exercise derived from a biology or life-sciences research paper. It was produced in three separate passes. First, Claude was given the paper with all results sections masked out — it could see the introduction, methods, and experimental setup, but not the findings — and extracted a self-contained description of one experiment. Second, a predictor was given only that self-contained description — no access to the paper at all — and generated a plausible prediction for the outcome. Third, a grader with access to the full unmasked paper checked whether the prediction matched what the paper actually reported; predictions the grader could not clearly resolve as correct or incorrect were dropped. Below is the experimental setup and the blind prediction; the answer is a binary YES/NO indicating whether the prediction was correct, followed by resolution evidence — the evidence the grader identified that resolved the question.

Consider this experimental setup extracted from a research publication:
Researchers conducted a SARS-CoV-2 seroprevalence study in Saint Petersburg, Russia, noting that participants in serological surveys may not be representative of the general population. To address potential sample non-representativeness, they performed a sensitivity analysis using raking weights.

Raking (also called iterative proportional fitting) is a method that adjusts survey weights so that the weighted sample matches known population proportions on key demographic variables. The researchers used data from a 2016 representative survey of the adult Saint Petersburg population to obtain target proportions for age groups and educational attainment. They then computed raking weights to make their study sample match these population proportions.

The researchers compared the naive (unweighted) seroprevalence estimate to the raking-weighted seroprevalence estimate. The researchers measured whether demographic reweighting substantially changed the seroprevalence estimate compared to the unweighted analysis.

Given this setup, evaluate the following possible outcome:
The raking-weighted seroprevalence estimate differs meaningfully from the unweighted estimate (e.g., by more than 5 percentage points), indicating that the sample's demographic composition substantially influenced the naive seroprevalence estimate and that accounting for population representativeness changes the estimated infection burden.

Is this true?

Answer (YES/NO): NO